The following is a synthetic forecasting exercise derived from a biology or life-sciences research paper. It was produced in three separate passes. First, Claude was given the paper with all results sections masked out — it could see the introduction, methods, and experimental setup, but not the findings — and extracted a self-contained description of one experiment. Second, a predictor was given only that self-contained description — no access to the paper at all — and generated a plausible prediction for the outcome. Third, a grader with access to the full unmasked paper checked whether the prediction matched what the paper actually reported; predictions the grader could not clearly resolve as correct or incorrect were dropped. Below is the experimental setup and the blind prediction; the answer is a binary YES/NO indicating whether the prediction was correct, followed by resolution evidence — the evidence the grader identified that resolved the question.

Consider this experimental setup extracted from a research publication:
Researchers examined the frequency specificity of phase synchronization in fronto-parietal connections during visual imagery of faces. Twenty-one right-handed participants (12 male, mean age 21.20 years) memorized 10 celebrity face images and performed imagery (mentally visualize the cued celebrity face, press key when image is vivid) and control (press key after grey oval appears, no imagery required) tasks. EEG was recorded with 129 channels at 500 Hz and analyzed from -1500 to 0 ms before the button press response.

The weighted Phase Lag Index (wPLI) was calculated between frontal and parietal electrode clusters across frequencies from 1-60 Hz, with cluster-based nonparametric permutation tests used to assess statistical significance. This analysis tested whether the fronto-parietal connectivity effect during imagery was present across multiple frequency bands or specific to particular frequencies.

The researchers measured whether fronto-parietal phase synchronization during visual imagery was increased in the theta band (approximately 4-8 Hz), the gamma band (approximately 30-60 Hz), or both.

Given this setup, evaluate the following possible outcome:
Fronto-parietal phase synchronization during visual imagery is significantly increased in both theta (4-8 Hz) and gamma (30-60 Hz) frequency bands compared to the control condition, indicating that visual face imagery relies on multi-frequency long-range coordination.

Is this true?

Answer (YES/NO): NO